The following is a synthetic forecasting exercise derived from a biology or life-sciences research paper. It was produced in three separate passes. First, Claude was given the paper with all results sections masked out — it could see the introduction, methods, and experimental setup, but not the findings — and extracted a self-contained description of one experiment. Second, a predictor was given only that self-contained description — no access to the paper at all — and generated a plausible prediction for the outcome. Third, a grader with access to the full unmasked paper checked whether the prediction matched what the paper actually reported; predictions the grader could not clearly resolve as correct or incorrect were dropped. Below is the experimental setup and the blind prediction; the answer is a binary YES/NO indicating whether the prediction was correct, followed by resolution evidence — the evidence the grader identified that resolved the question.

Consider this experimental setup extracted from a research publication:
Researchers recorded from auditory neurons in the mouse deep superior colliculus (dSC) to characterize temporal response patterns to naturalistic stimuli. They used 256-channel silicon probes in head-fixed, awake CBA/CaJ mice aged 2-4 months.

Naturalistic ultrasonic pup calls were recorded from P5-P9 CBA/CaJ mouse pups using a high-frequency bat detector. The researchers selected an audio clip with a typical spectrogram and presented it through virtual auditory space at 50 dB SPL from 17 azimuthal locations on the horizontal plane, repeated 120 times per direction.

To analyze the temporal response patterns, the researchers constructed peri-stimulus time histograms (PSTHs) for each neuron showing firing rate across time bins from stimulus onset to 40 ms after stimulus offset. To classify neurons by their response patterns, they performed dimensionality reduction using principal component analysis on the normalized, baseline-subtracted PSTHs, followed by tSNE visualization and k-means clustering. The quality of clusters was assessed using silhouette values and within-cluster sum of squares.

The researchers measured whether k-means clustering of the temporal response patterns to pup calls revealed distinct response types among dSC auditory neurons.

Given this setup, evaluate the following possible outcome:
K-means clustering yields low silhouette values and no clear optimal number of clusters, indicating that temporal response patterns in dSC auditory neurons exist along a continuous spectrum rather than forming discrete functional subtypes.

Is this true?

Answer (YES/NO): NO